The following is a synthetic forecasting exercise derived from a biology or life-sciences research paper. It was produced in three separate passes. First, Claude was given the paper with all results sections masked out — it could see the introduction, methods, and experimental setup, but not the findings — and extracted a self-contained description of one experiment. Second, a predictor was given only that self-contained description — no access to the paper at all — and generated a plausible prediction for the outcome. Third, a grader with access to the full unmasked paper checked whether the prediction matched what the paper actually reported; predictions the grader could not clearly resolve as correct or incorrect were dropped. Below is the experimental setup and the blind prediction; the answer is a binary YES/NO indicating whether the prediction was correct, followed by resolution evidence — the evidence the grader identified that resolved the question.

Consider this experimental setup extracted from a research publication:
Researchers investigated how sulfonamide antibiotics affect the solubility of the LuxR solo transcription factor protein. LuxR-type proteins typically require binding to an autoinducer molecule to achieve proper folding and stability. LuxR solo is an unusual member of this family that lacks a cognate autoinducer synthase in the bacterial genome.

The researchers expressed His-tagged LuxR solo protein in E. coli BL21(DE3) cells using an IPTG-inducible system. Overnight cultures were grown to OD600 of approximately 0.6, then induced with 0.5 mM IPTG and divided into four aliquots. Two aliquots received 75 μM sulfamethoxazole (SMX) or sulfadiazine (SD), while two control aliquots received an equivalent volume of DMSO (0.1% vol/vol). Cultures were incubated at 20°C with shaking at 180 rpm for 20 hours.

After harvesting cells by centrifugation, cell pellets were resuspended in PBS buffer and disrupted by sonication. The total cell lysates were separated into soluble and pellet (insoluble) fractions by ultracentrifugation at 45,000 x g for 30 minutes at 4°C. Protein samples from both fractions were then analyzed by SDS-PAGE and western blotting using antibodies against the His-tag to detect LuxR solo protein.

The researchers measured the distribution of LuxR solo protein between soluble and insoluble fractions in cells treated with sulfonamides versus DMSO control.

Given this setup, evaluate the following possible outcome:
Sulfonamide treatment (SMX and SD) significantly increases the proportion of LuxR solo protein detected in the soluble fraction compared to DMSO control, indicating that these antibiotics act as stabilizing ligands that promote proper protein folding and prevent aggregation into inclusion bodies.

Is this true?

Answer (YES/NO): YES